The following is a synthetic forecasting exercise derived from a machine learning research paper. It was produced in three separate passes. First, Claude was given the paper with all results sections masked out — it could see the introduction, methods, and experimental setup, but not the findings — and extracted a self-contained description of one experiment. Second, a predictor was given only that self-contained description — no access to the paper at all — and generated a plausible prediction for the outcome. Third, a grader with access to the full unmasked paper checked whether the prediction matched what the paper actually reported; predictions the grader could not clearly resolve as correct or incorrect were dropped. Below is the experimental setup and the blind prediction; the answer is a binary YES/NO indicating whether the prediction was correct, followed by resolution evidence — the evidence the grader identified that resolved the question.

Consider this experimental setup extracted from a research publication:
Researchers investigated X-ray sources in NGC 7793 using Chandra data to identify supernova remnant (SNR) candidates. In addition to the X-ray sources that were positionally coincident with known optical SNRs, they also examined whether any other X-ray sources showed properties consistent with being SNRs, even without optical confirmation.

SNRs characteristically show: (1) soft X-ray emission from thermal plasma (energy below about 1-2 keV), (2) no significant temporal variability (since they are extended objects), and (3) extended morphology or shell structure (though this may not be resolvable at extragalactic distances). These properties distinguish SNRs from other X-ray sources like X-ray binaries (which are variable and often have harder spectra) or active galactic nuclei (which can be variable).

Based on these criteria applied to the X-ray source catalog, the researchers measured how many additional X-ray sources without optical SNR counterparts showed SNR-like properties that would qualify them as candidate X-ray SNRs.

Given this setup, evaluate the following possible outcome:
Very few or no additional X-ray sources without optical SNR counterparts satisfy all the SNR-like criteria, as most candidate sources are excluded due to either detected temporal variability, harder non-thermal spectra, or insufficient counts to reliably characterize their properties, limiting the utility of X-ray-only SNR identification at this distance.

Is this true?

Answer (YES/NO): NO